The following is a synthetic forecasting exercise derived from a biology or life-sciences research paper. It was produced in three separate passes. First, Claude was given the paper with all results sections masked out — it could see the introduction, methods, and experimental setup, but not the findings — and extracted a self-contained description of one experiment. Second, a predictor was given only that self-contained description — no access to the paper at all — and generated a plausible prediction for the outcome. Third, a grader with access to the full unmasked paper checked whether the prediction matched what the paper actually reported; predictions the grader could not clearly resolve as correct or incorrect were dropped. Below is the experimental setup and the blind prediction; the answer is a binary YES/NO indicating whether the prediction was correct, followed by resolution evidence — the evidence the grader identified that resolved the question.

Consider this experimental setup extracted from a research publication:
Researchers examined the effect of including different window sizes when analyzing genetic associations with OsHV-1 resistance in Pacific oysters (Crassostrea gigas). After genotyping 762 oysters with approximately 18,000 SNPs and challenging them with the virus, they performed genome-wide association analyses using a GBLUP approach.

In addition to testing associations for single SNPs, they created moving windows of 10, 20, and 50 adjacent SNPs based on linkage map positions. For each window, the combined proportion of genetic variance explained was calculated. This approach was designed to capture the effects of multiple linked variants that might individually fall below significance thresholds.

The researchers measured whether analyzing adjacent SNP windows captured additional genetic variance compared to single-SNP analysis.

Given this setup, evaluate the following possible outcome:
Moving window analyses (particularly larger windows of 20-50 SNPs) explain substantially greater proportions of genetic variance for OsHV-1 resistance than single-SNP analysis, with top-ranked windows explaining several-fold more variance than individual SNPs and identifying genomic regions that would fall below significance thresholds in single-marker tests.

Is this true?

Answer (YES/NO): NO